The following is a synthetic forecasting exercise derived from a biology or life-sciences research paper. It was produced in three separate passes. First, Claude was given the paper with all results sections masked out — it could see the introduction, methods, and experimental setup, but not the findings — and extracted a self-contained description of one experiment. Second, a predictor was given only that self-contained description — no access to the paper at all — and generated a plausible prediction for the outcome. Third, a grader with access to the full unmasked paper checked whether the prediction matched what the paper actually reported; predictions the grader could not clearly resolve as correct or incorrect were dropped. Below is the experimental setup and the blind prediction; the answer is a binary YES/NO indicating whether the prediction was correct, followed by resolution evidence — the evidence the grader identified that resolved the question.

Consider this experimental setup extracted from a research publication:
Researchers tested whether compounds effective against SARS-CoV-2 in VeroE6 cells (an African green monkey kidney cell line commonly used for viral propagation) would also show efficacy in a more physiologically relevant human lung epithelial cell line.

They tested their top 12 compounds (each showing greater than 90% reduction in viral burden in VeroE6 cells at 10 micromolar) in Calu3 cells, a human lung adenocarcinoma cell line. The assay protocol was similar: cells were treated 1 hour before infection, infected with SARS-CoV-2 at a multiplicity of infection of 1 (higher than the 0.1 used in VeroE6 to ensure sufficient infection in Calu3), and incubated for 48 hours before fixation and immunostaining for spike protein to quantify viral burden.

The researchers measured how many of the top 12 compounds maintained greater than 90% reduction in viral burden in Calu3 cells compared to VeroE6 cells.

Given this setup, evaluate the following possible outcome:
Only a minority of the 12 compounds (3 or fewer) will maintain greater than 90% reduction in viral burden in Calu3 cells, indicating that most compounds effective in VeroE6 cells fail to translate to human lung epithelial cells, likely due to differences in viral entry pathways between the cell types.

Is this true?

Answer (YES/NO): NO